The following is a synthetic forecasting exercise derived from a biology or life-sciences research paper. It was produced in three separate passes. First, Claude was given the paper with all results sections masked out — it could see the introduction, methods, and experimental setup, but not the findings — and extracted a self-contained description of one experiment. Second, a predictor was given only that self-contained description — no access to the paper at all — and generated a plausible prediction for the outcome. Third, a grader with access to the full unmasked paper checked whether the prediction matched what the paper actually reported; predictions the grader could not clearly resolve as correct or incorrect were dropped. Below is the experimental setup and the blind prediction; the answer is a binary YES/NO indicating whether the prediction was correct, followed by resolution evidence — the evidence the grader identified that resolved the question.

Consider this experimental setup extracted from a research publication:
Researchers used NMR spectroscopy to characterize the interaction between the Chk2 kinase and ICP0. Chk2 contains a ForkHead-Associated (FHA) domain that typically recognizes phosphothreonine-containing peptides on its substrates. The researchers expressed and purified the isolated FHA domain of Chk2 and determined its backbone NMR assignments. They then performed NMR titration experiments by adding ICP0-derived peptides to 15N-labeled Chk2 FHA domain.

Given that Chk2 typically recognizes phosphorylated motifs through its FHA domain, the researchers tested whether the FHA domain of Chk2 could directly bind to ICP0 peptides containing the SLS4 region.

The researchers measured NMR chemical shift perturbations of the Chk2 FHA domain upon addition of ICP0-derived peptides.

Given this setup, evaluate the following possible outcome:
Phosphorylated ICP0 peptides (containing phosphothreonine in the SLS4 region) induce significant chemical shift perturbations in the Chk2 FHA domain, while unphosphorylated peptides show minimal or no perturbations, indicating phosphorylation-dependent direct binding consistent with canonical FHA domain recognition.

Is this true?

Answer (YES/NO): NO